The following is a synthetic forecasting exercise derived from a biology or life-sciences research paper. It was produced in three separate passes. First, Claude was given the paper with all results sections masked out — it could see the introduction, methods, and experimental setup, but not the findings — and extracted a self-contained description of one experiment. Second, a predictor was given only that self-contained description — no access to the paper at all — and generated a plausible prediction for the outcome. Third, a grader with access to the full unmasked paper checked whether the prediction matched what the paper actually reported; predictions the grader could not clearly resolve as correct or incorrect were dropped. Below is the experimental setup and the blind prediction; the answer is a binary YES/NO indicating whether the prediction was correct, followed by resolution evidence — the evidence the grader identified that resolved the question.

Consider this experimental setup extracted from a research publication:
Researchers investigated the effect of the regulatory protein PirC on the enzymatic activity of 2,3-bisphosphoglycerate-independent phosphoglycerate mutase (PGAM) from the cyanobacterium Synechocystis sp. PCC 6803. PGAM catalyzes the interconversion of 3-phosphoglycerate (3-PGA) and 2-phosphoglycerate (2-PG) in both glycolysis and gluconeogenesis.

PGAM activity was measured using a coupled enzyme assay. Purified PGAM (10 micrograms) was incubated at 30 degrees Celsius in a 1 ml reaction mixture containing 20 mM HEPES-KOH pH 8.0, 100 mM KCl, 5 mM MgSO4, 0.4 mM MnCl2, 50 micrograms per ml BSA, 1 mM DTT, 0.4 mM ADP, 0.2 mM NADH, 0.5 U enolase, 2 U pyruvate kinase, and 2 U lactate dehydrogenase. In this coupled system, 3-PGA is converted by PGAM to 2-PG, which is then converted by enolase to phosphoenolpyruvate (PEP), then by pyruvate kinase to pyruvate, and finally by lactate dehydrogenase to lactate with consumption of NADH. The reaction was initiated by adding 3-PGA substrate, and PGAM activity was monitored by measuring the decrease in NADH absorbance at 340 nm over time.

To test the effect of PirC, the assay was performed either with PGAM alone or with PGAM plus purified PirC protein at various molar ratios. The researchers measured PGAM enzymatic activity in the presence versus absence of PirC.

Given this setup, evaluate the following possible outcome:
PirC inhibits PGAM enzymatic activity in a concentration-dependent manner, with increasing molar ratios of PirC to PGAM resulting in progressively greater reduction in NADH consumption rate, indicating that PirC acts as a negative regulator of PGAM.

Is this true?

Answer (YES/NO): YES